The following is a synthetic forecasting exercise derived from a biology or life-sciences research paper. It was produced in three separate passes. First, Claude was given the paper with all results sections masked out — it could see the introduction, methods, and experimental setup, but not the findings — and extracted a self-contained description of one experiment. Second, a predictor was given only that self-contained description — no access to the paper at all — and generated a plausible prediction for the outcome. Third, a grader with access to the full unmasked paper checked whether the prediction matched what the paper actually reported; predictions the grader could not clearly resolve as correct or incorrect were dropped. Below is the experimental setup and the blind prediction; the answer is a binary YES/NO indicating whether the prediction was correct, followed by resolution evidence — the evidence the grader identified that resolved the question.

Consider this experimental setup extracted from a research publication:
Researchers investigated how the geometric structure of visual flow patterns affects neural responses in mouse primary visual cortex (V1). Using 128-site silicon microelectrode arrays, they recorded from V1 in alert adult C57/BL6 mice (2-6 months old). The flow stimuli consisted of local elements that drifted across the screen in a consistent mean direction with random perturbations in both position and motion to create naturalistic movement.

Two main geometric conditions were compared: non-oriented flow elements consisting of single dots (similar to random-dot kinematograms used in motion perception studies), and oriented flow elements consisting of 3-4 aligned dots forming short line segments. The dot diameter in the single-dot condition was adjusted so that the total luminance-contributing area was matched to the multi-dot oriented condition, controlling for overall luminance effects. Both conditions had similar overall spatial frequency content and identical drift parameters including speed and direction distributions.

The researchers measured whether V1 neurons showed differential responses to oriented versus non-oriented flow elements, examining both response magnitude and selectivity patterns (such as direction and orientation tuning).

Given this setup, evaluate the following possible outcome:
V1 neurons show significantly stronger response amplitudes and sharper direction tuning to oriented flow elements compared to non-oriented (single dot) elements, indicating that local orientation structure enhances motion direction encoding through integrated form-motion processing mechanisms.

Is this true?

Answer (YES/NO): NO